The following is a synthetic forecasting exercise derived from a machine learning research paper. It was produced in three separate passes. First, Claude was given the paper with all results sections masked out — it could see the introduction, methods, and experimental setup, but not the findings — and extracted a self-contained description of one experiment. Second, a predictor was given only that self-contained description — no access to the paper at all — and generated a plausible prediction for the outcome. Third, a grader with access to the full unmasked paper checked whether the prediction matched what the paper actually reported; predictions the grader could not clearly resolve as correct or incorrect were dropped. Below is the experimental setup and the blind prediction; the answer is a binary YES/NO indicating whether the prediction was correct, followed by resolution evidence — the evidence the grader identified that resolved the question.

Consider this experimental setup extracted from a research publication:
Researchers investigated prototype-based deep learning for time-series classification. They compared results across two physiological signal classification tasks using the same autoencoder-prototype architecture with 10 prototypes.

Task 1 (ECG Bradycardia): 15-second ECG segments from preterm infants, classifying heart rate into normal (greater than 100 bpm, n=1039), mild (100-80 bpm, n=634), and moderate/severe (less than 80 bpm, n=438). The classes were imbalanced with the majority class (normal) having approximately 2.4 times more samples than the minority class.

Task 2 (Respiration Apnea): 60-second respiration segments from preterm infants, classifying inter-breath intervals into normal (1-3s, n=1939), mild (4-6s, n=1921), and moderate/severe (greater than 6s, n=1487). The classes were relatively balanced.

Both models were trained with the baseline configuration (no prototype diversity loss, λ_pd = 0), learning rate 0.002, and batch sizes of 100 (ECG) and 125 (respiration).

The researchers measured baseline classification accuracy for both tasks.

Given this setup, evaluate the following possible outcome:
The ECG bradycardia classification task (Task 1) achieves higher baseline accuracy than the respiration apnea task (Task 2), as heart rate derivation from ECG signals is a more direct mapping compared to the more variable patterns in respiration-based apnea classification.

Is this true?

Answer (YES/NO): YES